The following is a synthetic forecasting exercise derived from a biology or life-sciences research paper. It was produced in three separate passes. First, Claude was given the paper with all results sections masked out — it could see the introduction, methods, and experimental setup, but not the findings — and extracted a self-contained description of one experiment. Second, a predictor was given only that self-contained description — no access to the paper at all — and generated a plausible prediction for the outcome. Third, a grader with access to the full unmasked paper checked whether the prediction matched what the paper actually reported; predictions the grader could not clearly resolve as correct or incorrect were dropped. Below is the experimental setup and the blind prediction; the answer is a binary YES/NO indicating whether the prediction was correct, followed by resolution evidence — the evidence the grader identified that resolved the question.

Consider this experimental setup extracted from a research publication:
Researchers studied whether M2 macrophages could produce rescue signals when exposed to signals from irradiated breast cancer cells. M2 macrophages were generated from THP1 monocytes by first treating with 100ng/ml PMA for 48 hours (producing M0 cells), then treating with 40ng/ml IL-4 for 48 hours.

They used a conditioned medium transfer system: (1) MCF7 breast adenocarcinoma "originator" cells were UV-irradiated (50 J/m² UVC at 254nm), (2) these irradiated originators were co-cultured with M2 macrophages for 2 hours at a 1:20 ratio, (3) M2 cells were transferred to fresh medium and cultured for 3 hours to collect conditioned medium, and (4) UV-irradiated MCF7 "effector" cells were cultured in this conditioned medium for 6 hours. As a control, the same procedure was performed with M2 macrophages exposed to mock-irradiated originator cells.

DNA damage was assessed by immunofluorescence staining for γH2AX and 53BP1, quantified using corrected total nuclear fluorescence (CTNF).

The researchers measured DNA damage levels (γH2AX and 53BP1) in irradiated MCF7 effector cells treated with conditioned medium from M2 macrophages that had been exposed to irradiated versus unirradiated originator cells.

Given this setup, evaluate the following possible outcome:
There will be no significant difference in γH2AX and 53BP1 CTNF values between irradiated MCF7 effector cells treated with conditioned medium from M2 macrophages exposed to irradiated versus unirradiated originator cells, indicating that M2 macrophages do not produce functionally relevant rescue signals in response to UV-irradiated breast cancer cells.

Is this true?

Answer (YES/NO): NO